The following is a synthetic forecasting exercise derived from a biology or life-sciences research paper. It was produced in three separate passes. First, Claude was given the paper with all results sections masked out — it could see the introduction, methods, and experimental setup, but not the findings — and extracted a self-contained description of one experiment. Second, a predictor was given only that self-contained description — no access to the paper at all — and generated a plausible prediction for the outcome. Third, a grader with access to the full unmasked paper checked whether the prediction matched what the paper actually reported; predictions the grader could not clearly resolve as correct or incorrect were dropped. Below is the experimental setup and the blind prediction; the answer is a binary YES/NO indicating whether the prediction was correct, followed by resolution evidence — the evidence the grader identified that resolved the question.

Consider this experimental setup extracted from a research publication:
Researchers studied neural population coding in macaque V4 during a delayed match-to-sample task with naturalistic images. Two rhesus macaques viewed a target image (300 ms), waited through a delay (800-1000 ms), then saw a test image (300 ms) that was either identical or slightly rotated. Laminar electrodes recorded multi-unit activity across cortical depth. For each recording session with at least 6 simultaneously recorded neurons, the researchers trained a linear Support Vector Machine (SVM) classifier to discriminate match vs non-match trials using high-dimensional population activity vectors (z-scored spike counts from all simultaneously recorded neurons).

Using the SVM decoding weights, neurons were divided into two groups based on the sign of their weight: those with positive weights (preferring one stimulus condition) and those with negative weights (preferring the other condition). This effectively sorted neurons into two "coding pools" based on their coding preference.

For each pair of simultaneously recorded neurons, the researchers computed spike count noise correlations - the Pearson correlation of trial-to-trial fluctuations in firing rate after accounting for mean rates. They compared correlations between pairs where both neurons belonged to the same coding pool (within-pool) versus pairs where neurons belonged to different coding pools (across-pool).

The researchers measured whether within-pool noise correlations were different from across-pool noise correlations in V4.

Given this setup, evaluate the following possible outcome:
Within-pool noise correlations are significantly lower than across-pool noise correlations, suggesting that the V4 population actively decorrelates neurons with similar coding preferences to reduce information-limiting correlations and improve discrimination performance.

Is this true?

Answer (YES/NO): NO